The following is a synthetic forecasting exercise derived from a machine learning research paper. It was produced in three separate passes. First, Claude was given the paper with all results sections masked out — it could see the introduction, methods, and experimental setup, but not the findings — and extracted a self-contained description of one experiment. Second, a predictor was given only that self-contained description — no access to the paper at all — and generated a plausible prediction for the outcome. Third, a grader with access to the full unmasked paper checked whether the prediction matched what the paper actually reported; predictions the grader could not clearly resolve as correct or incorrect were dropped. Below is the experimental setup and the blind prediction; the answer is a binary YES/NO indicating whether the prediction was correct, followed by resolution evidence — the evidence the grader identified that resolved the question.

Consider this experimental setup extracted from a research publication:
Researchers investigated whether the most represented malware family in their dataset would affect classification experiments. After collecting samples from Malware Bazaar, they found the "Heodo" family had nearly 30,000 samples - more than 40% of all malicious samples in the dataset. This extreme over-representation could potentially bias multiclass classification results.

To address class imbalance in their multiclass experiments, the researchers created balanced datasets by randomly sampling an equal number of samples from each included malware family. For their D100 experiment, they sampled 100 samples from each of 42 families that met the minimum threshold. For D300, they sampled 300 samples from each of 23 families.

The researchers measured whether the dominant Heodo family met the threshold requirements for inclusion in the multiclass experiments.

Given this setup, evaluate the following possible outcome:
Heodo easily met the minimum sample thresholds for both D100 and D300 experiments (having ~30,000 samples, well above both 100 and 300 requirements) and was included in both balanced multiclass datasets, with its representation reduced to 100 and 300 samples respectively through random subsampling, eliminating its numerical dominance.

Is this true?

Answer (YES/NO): YES